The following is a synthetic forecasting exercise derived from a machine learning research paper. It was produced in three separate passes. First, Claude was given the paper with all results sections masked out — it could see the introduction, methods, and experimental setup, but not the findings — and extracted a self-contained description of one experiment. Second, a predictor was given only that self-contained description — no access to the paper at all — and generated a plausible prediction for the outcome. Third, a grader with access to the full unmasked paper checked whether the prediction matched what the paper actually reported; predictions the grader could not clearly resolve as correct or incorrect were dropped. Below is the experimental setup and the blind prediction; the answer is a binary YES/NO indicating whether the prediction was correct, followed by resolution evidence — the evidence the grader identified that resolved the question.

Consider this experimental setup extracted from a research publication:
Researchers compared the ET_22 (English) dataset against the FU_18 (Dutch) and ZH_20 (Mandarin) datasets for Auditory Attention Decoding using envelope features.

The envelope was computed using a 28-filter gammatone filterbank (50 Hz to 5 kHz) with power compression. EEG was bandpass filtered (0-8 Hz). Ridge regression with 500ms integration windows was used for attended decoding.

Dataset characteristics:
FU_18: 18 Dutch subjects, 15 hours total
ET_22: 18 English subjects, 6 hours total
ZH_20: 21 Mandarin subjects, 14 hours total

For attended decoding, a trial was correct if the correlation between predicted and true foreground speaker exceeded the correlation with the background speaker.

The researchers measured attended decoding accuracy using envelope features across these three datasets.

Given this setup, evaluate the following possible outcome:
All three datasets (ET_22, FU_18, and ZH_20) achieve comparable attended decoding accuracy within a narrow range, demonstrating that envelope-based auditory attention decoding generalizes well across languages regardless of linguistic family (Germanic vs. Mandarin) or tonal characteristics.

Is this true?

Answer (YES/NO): NO